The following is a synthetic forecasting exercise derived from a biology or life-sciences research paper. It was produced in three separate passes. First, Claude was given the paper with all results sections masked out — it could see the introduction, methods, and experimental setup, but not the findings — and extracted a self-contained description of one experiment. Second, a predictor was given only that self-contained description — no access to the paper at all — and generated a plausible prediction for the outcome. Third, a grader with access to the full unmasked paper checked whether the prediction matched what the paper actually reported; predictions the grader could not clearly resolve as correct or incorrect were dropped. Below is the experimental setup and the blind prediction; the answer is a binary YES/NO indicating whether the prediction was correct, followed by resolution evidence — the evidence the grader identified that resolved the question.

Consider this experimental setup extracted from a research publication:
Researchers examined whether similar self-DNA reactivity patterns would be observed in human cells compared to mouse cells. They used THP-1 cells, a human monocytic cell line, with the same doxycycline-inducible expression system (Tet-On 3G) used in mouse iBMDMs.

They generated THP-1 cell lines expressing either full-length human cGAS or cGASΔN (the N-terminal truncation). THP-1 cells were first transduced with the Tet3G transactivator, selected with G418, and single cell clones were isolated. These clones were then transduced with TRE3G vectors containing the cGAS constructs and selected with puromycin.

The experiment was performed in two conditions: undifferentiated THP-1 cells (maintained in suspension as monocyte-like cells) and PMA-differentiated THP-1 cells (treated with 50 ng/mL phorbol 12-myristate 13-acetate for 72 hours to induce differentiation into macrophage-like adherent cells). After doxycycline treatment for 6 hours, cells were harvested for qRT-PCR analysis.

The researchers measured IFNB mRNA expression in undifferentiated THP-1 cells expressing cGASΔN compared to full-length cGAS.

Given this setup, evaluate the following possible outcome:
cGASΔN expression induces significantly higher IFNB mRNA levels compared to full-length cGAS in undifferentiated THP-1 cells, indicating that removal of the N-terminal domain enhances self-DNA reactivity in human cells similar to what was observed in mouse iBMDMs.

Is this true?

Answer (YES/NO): YES